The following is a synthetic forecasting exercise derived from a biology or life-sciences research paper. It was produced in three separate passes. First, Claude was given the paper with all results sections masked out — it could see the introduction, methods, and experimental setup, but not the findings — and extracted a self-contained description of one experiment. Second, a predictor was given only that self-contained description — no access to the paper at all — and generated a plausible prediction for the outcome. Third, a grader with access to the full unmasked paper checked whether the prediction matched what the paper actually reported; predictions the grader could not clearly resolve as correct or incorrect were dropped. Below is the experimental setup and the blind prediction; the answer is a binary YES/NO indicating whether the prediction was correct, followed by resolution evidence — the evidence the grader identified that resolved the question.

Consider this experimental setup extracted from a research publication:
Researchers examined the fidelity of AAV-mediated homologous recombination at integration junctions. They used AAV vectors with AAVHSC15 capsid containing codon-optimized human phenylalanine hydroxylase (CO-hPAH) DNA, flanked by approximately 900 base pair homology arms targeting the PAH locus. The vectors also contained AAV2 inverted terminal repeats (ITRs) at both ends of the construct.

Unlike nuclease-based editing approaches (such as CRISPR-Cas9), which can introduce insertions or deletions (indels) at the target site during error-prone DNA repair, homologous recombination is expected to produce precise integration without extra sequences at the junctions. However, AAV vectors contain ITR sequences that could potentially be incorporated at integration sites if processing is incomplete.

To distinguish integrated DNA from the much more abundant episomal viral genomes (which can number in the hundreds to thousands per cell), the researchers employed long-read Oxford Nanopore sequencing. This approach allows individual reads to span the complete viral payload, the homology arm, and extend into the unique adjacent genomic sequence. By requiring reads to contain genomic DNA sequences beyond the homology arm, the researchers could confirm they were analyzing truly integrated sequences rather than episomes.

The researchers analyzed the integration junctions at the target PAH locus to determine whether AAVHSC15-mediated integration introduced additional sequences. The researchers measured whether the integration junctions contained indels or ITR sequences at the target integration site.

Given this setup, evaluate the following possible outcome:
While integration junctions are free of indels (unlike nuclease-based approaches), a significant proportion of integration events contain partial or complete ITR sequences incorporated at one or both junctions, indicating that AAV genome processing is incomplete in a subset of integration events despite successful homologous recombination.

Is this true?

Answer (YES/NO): NO